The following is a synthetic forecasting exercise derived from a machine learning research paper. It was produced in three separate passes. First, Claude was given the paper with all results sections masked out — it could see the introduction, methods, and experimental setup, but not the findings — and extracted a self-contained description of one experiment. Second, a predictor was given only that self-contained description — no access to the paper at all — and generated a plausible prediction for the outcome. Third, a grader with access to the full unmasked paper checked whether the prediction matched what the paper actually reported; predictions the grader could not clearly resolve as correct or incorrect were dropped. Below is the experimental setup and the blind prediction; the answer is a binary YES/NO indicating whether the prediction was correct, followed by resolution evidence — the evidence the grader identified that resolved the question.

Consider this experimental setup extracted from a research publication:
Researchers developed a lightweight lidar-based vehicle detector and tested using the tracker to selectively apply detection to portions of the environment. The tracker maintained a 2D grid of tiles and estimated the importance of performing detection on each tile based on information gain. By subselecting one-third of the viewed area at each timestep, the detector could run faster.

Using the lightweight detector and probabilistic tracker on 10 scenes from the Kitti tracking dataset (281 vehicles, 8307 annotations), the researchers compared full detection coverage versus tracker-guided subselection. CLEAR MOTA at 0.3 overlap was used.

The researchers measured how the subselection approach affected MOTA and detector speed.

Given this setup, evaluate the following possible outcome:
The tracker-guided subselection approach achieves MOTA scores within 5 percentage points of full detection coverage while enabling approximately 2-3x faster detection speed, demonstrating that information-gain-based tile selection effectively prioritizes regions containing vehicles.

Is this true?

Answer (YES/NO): YES